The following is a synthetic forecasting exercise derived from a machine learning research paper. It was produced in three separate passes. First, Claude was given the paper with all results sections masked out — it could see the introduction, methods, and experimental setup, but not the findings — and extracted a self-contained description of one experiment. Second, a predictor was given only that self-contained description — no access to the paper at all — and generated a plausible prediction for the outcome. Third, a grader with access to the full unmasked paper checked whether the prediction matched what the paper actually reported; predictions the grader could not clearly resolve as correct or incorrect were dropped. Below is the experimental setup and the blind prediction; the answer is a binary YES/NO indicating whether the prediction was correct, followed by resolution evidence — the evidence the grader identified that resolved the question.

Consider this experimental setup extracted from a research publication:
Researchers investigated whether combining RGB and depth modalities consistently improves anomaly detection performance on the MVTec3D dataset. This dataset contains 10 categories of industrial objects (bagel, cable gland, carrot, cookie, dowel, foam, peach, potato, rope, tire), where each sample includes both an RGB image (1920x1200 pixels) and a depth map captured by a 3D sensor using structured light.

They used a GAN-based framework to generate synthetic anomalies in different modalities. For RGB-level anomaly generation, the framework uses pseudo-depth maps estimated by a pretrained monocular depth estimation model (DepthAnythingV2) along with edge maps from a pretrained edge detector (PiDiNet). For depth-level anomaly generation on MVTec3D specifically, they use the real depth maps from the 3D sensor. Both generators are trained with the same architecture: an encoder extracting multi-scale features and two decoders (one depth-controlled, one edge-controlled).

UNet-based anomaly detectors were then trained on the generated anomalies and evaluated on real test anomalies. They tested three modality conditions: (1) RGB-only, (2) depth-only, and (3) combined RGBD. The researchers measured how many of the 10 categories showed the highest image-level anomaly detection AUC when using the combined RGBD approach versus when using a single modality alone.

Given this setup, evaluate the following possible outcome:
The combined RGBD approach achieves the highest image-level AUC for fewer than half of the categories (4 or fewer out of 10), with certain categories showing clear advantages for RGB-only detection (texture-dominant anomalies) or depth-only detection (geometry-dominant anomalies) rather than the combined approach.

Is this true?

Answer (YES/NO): NO